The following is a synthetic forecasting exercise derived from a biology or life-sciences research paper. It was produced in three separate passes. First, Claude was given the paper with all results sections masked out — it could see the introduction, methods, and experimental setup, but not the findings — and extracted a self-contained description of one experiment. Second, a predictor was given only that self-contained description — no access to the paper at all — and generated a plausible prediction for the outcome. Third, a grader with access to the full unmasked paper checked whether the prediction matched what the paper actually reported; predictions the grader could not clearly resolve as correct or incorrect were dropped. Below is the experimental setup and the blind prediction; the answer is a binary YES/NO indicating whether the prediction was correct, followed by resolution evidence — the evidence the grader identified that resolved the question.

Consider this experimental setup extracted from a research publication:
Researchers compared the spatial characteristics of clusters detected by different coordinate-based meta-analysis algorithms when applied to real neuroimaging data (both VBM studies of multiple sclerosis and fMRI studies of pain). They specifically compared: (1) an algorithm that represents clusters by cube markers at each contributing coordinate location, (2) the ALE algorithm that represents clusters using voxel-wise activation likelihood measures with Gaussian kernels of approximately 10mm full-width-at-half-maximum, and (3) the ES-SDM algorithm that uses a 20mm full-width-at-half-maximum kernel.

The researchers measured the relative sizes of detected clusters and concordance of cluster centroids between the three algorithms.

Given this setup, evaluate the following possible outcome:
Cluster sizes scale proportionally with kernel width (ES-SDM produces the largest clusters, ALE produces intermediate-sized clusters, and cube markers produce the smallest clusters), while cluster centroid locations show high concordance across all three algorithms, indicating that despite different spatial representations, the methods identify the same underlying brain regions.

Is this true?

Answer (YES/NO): NO